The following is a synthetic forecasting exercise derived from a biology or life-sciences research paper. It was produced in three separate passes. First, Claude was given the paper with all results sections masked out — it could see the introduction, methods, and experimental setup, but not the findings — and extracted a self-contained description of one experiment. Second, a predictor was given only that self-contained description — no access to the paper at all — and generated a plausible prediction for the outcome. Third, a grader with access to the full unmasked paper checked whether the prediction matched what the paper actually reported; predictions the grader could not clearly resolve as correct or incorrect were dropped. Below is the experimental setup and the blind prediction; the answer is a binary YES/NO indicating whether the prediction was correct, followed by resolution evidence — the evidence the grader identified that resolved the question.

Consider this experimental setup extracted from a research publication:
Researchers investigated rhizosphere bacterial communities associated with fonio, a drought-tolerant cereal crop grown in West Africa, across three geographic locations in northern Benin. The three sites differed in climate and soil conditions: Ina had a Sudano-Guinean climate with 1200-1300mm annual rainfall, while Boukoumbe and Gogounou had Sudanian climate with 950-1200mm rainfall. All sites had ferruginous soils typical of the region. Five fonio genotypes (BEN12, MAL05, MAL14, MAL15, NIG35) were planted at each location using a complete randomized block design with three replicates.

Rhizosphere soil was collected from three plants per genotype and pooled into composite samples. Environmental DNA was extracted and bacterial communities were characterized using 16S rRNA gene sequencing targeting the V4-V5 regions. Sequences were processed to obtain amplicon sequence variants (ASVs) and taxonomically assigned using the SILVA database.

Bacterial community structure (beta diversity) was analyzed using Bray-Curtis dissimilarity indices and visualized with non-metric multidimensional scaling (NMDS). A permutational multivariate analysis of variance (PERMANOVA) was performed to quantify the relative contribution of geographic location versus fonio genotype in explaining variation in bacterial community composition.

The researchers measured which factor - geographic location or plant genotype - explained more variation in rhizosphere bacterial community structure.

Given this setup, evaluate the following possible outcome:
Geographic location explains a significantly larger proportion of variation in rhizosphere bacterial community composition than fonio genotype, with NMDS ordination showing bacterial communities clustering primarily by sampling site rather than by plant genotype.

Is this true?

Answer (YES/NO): YES